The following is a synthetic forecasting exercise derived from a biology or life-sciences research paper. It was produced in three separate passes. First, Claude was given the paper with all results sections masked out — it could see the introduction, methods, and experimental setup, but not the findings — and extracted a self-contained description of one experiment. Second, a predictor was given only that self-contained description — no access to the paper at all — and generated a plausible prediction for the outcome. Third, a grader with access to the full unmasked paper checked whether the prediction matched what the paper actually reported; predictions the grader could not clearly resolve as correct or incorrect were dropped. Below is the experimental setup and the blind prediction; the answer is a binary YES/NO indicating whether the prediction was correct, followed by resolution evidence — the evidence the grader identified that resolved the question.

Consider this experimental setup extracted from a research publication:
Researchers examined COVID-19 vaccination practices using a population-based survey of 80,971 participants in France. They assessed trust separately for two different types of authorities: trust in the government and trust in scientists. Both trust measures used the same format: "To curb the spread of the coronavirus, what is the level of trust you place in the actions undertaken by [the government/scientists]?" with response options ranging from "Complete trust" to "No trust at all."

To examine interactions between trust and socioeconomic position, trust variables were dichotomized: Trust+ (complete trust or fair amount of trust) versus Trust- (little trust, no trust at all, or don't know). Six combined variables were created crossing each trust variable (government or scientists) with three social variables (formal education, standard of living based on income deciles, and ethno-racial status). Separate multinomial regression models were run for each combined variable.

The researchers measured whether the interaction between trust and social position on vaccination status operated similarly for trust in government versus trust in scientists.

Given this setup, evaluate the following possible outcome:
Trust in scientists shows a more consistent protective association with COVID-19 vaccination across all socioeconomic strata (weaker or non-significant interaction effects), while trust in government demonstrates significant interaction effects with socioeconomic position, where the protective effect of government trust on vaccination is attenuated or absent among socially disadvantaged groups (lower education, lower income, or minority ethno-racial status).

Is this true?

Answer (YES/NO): YES